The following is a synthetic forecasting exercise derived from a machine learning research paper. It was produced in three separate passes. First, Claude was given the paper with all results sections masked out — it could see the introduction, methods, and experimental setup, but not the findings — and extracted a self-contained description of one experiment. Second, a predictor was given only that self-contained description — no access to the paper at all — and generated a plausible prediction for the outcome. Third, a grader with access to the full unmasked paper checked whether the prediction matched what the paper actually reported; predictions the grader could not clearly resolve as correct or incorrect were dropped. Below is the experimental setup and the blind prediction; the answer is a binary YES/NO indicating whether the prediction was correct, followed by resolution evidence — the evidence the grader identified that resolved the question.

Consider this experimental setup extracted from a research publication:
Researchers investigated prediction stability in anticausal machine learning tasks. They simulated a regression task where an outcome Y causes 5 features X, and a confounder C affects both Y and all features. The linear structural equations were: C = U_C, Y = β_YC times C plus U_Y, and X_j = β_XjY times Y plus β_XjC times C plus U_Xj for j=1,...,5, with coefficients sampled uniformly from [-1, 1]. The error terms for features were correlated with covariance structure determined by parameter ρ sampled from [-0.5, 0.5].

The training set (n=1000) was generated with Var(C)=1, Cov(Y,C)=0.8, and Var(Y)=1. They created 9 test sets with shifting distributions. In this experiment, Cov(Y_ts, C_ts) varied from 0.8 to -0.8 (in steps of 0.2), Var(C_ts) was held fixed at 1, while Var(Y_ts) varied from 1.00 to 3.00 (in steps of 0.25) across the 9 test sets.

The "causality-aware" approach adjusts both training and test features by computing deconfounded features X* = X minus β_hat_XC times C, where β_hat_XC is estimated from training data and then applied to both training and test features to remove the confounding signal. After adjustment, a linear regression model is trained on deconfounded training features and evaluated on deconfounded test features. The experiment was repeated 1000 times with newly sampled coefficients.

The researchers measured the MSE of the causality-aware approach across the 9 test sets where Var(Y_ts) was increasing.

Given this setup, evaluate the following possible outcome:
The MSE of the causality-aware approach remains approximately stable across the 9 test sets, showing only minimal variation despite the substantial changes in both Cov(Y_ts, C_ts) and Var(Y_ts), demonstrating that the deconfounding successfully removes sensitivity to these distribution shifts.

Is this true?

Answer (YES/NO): NO